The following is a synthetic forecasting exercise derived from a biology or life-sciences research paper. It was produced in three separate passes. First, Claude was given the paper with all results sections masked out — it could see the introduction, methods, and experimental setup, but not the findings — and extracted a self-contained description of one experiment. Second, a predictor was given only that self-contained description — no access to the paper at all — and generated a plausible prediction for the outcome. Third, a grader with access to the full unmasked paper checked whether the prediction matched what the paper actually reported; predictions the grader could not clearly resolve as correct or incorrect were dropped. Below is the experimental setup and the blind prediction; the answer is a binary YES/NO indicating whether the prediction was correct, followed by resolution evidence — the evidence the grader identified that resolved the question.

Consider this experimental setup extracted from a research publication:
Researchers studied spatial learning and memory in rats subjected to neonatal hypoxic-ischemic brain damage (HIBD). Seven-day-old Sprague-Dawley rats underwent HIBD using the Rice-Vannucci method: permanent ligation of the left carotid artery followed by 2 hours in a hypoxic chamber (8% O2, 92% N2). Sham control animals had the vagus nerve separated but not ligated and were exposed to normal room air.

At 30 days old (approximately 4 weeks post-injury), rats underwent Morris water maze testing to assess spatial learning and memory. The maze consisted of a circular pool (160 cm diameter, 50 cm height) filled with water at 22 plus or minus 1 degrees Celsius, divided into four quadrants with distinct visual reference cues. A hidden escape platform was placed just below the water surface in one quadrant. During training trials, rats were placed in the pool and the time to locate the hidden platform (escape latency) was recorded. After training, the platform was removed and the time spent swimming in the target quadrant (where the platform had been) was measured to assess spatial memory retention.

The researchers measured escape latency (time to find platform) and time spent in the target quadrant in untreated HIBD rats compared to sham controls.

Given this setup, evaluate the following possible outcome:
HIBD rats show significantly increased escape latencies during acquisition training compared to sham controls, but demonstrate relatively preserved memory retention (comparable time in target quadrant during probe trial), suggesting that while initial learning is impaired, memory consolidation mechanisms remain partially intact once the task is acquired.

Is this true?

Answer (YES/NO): NO